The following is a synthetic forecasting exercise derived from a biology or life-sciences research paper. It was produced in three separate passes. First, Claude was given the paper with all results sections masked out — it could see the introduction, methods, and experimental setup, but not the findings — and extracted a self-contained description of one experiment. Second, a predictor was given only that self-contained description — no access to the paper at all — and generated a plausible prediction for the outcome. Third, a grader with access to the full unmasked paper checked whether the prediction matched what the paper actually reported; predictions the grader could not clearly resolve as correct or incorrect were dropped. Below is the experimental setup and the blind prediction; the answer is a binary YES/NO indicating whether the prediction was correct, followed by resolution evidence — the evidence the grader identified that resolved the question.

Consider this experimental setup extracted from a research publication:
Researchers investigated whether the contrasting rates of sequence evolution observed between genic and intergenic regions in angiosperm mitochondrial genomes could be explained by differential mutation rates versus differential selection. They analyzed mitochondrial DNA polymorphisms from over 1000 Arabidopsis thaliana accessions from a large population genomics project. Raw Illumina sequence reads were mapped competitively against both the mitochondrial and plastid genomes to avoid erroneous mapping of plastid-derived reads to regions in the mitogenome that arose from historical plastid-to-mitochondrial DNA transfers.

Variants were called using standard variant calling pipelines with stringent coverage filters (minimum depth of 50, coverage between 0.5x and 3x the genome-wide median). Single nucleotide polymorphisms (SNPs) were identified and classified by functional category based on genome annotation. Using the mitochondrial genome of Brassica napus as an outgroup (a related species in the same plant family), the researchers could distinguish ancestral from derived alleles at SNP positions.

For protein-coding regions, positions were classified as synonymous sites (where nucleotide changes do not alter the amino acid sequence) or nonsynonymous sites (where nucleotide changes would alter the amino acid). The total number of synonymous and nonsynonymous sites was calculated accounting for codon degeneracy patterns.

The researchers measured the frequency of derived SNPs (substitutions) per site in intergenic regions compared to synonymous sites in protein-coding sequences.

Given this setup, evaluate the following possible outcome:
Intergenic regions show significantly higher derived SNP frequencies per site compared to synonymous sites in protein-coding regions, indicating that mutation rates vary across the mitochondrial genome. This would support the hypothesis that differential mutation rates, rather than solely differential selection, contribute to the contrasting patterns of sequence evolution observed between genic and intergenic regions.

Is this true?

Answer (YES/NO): NO